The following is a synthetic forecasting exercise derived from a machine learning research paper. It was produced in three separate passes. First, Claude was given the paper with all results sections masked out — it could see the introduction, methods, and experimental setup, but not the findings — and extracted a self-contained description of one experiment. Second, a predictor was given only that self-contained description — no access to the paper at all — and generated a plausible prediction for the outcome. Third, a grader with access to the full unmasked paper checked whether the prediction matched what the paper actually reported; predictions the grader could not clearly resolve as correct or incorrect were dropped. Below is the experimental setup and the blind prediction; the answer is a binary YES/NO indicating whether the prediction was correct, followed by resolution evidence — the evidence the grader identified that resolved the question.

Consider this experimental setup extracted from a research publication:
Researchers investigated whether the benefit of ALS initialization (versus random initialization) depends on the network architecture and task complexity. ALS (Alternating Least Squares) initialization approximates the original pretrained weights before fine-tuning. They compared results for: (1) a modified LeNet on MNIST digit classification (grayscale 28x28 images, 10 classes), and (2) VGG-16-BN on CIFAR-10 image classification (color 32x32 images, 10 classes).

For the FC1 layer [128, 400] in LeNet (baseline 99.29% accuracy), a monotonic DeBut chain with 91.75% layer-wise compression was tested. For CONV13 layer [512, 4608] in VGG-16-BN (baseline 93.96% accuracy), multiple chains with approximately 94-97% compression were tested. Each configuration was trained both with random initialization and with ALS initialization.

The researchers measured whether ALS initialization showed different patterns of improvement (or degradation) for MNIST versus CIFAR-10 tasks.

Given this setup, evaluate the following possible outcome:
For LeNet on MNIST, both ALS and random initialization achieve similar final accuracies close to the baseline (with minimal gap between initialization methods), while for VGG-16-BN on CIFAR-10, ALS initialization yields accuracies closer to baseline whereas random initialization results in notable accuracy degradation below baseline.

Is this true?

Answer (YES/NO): YES